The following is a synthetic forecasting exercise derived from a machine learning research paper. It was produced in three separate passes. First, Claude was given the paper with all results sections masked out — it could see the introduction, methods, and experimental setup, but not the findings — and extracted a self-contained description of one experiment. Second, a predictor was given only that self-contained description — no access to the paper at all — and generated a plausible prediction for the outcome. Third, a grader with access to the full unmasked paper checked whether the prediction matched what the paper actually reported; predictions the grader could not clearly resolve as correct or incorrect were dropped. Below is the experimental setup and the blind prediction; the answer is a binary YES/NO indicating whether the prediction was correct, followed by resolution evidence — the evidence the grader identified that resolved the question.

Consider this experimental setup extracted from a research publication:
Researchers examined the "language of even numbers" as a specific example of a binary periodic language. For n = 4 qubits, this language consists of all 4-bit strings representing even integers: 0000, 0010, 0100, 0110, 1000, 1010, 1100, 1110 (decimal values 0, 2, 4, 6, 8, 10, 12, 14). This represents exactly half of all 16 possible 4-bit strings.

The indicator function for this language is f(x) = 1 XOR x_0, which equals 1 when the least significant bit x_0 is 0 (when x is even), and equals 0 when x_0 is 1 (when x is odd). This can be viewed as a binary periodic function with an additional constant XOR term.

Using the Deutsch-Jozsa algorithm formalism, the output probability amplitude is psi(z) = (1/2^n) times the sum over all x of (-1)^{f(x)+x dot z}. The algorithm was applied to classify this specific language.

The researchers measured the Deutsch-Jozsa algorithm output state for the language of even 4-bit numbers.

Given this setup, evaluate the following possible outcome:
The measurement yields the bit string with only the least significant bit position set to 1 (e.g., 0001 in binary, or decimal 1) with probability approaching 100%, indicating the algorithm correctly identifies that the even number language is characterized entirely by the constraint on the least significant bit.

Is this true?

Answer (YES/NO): YES